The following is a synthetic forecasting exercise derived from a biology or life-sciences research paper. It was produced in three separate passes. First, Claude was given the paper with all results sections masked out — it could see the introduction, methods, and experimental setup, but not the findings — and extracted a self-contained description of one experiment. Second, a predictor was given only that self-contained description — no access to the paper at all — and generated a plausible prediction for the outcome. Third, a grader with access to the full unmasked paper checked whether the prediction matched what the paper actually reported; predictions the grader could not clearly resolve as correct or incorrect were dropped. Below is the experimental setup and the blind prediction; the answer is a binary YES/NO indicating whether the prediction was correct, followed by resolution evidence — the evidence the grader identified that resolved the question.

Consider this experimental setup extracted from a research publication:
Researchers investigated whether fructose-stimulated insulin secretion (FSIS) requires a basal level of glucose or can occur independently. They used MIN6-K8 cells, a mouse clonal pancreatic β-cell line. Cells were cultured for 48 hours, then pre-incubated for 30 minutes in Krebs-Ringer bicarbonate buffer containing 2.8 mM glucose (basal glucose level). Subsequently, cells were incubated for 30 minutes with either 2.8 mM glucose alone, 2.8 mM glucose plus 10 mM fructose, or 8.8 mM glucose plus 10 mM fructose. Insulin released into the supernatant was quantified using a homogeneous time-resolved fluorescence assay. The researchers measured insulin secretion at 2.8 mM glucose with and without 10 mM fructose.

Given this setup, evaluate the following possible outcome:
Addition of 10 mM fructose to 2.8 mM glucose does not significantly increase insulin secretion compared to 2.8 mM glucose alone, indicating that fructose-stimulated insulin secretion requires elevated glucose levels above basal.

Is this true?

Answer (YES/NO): YES